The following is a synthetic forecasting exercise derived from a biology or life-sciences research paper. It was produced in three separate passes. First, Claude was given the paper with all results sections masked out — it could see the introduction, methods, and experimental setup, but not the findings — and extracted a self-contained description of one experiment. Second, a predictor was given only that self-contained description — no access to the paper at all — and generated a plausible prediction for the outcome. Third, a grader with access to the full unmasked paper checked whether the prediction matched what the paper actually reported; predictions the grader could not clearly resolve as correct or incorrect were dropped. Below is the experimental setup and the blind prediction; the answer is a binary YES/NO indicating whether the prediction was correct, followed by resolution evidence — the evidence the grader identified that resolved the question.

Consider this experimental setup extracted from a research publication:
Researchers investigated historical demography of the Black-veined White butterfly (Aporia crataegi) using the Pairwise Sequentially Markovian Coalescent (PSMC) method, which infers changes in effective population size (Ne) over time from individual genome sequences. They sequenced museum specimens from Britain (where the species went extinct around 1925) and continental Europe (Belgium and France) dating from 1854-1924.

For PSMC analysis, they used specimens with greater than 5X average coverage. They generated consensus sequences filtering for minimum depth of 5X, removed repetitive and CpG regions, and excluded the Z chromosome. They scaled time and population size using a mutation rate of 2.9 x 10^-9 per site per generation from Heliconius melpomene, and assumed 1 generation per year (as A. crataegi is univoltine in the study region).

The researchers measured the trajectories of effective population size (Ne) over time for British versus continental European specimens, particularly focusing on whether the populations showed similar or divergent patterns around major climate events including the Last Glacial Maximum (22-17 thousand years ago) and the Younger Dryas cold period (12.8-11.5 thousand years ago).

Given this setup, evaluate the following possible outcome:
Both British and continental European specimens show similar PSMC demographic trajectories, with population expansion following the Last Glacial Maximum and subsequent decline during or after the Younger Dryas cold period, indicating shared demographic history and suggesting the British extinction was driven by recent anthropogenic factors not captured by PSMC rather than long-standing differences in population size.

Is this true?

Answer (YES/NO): NO